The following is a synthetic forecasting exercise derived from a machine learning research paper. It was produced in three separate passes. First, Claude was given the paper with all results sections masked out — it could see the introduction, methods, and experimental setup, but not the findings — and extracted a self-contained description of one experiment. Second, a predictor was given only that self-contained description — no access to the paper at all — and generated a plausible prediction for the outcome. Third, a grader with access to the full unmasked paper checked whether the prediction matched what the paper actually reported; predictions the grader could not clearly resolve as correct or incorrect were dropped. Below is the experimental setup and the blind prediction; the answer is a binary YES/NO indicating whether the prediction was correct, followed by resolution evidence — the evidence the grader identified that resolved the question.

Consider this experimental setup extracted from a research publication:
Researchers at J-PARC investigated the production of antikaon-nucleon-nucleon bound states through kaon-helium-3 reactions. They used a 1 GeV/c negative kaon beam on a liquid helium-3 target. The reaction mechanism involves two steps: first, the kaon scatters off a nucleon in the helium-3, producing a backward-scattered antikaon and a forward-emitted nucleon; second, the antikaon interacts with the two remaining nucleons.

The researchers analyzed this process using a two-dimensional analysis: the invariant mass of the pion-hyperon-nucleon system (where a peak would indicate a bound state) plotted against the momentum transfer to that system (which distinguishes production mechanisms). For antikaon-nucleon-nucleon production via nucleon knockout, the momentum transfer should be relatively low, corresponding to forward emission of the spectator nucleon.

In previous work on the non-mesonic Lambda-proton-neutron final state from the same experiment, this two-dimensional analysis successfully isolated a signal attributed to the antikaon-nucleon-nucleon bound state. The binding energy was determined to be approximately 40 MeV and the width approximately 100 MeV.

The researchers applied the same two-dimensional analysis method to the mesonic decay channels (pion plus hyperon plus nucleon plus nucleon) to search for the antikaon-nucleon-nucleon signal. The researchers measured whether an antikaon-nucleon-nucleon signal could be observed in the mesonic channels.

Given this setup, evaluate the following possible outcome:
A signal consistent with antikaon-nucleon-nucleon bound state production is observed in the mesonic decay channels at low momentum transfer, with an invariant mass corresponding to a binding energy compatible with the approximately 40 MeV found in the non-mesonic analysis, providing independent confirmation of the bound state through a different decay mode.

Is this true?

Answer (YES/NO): NO